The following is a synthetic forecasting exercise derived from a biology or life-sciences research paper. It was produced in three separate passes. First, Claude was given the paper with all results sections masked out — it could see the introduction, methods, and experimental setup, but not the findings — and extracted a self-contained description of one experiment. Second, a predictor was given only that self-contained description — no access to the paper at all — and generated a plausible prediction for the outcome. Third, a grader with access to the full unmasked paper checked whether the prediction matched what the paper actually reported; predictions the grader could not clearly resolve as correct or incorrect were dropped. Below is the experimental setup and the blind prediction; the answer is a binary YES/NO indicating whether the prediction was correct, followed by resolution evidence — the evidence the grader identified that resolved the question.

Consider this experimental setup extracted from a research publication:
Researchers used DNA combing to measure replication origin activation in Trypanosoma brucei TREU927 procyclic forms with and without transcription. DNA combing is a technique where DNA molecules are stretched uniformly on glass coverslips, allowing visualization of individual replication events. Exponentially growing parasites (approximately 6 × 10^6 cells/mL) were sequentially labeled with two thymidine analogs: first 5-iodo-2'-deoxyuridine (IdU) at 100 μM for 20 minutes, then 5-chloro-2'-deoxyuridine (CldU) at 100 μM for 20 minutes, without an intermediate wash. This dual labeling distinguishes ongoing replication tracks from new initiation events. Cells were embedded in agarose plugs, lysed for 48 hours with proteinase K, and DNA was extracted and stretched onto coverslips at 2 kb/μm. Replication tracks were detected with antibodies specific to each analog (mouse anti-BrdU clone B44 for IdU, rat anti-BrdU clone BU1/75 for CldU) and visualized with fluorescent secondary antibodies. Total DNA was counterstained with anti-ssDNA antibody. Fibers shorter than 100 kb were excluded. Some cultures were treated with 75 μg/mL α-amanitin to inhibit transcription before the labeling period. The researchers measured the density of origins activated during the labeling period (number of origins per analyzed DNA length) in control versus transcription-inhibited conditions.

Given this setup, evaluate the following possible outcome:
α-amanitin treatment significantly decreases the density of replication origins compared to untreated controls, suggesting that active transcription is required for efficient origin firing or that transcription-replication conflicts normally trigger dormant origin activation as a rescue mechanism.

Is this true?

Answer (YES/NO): YES